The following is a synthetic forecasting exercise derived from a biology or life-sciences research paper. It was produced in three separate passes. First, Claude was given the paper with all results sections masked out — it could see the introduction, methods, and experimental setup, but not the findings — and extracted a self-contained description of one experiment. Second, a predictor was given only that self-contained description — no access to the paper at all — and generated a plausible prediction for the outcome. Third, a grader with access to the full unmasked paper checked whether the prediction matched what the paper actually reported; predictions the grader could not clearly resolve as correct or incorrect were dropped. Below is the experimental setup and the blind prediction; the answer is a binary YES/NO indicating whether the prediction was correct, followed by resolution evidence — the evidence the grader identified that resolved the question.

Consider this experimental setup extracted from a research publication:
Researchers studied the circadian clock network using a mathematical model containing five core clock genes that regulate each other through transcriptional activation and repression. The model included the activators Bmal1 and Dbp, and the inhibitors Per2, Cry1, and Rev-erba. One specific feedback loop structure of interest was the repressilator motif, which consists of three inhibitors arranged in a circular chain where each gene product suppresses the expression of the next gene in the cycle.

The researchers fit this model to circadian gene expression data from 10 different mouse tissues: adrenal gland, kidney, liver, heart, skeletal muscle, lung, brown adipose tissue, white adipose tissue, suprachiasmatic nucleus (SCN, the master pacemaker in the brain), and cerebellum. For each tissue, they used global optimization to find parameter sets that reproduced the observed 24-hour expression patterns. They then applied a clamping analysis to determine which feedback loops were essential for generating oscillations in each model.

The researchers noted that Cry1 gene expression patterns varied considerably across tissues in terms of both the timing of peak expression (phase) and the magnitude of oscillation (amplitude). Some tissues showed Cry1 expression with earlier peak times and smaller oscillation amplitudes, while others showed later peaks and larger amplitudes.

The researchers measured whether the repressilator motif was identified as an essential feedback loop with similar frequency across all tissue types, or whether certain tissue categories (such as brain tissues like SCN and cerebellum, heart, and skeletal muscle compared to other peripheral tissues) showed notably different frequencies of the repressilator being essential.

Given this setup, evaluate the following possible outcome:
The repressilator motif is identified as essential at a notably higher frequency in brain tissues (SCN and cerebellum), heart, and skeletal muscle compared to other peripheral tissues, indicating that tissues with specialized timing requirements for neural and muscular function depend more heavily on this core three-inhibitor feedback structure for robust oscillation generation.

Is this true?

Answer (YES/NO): NO